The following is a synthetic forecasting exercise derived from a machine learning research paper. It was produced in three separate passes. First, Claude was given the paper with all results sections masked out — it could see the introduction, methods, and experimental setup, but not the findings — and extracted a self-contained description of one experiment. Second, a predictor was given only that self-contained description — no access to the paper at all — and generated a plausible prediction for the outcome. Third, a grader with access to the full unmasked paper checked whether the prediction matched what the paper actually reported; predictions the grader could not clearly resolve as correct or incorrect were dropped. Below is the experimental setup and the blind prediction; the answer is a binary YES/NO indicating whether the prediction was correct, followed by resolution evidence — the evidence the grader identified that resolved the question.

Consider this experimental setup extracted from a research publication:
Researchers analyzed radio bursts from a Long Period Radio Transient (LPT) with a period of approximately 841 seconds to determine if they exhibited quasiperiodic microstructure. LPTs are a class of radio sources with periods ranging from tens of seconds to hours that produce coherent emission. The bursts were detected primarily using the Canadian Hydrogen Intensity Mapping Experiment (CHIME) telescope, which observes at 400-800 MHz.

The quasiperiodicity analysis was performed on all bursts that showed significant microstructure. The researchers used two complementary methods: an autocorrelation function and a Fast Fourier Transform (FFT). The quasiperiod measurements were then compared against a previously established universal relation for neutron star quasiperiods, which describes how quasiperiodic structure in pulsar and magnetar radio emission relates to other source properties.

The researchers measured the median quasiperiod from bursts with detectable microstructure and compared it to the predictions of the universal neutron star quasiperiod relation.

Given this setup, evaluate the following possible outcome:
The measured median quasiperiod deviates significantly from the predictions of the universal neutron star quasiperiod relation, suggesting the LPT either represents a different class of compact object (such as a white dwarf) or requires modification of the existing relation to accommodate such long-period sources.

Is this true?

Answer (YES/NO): YES